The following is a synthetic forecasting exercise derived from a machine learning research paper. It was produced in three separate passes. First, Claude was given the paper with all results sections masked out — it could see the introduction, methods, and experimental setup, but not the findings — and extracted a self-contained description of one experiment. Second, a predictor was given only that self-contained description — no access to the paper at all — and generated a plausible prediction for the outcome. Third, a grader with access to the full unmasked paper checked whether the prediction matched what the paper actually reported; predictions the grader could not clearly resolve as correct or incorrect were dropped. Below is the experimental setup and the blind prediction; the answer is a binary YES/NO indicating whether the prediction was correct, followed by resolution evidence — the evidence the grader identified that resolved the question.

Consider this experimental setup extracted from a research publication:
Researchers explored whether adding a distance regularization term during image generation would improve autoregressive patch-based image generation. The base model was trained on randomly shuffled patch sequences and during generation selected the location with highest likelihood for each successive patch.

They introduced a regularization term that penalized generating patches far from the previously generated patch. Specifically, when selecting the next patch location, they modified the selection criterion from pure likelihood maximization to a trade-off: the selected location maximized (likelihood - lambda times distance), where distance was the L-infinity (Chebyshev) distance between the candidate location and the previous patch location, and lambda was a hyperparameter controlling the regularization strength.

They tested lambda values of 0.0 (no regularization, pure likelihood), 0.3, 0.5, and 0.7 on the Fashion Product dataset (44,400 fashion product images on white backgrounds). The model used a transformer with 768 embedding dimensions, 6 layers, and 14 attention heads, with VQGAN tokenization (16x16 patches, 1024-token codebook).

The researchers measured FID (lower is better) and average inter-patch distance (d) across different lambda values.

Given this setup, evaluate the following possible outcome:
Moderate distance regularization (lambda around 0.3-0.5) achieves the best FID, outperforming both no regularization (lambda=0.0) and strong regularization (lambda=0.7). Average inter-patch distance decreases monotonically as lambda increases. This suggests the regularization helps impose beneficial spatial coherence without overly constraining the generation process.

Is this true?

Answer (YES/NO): YES